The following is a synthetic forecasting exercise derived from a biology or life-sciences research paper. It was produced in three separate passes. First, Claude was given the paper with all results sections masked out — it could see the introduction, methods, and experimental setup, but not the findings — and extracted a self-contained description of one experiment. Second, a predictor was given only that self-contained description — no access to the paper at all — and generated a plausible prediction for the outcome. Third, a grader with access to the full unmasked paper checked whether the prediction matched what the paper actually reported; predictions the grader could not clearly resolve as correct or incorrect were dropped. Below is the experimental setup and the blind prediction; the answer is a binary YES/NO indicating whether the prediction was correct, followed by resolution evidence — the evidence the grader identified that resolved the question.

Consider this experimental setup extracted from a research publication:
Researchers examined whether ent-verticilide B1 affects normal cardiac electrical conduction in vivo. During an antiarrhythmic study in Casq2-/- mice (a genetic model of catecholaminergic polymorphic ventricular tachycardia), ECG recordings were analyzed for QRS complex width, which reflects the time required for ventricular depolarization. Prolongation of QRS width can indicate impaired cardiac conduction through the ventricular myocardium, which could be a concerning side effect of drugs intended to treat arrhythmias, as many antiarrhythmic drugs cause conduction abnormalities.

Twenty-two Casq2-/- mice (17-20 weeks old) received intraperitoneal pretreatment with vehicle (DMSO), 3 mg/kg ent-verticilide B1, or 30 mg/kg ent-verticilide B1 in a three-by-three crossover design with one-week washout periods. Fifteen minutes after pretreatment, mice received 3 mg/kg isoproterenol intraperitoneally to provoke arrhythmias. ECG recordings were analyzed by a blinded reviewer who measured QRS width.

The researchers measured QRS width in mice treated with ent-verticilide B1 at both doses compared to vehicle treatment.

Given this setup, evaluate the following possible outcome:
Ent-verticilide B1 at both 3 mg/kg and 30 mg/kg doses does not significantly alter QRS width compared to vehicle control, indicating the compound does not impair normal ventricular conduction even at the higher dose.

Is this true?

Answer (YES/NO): YES